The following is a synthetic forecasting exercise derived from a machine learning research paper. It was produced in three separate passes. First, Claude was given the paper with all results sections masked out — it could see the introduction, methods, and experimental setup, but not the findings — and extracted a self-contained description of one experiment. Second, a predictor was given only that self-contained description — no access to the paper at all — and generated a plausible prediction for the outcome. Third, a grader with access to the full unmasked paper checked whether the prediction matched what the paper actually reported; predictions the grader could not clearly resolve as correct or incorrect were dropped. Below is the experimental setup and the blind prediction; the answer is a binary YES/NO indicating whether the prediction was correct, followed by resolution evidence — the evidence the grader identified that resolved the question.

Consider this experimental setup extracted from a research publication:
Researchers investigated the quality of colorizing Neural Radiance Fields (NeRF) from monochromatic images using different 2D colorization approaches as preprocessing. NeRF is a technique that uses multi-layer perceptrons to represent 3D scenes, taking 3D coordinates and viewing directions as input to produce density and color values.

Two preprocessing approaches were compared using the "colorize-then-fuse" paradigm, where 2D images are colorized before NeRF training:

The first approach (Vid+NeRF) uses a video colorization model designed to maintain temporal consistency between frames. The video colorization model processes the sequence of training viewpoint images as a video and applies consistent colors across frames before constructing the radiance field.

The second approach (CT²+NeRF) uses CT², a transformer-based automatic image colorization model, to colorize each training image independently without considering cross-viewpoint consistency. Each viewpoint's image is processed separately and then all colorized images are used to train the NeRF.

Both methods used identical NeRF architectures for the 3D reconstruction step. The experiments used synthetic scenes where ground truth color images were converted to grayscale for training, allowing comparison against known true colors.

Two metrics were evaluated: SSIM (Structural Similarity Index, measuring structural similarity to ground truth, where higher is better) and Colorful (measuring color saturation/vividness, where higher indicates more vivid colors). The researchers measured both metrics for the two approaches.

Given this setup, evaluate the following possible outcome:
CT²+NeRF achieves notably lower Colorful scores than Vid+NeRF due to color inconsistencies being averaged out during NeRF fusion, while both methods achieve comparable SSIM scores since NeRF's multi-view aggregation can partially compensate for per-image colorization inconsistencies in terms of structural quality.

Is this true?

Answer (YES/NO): NO